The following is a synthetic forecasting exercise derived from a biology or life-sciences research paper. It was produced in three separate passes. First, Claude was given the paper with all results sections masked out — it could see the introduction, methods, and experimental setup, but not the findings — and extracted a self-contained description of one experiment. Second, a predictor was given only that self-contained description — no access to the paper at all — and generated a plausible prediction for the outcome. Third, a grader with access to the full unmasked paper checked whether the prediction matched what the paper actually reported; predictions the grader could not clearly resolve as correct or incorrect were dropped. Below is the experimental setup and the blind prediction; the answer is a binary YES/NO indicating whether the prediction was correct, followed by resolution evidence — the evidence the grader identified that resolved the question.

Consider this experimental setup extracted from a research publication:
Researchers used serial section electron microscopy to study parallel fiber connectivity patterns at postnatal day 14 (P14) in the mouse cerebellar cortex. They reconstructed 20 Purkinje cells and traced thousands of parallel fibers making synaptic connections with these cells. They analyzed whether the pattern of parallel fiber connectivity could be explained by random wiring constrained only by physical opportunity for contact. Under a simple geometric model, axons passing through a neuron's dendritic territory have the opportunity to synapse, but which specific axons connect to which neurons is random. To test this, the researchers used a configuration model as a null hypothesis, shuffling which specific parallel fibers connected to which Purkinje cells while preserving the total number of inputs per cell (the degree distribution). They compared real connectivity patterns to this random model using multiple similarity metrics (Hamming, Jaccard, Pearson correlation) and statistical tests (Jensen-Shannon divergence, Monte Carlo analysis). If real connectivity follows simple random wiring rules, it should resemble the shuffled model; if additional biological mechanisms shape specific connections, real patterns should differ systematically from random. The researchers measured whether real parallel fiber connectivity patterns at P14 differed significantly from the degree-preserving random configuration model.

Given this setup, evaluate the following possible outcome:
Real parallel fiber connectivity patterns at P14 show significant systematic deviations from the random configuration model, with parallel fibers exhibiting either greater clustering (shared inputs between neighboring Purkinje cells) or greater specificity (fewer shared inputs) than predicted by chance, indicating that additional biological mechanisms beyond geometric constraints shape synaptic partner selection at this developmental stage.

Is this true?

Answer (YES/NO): YES